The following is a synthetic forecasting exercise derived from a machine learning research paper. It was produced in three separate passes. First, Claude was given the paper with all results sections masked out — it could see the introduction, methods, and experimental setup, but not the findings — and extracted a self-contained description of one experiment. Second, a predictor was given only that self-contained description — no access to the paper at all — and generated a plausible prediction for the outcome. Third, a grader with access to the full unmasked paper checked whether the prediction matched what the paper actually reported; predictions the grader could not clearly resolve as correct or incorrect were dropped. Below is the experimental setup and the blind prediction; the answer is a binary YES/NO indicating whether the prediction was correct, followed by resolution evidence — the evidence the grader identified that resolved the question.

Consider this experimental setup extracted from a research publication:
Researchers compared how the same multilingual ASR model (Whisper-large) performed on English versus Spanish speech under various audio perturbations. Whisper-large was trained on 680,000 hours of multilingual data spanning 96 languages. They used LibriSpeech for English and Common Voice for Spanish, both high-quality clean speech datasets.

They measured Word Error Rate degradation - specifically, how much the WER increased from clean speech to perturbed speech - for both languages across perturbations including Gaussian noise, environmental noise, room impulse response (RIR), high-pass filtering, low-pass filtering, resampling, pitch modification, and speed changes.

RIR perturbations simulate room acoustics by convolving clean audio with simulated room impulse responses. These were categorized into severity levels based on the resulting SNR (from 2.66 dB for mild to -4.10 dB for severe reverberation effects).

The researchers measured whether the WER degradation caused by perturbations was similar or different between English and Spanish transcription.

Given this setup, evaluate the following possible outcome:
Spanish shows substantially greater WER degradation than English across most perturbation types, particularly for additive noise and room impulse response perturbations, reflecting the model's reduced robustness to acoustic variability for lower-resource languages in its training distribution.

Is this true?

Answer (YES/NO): NO